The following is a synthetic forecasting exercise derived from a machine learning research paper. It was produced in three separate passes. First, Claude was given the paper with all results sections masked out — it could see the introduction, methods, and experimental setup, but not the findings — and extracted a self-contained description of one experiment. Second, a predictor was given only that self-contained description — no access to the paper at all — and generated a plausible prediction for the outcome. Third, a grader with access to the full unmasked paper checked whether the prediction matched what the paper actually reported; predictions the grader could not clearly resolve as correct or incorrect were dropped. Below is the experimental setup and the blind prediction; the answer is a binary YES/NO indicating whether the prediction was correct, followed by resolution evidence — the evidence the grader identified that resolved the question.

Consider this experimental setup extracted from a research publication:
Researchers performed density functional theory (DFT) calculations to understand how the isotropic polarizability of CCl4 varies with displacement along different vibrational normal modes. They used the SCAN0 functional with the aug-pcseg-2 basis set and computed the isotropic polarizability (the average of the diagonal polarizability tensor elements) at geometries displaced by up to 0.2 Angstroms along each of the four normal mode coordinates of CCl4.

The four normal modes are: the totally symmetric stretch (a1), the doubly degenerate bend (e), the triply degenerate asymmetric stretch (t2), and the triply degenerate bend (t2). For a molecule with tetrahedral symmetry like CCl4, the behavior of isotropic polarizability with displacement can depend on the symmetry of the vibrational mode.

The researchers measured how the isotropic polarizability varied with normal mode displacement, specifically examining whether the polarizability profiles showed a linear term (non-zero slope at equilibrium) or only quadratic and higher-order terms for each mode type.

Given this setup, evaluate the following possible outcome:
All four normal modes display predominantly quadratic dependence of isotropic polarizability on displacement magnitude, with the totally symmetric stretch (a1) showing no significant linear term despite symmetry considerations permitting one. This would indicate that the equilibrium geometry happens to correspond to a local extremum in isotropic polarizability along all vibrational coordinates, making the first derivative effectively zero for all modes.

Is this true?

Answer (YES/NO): NO